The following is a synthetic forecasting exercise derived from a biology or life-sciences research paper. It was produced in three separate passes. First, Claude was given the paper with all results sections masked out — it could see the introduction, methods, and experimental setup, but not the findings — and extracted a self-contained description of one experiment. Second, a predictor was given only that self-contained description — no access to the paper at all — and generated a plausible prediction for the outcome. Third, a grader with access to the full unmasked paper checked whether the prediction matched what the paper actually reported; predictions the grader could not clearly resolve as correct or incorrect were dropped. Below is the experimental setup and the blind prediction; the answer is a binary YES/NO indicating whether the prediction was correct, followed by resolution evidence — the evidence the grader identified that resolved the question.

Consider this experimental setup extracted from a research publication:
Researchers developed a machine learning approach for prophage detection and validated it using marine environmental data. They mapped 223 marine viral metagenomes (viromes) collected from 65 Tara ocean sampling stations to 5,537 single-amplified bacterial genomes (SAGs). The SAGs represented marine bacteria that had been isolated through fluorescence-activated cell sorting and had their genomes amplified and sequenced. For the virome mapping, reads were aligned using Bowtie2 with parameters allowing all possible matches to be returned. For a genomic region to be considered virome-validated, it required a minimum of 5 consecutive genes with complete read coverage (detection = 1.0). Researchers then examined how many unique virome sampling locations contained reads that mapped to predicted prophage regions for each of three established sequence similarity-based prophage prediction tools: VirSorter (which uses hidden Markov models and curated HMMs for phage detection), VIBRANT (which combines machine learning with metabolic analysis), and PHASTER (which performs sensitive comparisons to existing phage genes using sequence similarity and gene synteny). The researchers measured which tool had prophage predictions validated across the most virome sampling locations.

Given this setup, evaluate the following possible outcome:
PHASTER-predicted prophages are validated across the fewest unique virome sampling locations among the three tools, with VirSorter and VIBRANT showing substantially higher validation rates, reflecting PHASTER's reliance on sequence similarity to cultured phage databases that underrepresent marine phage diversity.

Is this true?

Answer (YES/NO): YES